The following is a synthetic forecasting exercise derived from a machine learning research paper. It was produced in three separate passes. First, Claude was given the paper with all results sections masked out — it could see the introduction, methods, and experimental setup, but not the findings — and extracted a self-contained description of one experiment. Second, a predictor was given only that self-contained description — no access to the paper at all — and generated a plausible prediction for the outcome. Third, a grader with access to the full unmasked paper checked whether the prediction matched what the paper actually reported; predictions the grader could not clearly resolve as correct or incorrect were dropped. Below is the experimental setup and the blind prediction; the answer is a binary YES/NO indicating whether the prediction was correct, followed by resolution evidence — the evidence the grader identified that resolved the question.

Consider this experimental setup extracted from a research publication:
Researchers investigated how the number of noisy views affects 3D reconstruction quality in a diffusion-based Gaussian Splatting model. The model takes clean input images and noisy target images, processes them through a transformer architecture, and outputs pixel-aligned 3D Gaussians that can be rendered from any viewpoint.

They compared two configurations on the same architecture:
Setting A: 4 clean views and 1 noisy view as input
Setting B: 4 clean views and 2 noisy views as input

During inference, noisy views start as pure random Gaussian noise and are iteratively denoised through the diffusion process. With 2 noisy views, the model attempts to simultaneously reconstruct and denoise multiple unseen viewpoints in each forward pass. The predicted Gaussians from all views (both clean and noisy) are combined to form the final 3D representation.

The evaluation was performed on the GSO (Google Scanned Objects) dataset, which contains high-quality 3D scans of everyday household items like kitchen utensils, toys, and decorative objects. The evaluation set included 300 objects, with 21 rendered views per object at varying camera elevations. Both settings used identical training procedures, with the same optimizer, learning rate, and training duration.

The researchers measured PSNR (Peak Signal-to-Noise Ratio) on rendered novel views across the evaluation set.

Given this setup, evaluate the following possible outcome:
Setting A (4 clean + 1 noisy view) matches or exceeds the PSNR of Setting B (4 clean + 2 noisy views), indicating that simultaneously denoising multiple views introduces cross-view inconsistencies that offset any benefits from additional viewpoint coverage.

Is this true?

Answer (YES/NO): YES